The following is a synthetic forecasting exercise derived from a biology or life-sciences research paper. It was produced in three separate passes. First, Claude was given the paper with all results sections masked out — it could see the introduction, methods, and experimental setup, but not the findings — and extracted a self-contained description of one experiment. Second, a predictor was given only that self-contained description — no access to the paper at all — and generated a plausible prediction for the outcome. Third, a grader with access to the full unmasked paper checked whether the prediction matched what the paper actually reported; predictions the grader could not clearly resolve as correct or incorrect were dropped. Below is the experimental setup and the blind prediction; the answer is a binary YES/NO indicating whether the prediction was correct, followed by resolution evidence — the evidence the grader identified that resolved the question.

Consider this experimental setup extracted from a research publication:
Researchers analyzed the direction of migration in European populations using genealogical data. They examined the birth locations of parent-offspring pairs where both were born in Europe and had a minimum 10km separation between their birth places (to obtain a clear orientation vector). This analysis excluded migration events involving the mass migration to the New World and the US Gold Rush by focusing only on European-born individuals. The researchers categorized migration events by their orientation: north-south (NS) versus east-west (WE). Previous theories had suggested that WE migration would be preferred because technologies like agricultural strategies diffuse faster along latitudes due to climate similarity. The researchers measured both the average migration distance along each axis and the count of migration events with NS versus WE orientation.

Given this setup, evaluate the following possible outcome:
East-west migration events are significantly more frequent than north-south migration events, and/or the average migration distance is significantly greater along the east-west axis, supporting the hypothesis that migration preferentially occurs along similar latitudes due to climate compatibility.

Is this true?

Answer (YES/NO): NO